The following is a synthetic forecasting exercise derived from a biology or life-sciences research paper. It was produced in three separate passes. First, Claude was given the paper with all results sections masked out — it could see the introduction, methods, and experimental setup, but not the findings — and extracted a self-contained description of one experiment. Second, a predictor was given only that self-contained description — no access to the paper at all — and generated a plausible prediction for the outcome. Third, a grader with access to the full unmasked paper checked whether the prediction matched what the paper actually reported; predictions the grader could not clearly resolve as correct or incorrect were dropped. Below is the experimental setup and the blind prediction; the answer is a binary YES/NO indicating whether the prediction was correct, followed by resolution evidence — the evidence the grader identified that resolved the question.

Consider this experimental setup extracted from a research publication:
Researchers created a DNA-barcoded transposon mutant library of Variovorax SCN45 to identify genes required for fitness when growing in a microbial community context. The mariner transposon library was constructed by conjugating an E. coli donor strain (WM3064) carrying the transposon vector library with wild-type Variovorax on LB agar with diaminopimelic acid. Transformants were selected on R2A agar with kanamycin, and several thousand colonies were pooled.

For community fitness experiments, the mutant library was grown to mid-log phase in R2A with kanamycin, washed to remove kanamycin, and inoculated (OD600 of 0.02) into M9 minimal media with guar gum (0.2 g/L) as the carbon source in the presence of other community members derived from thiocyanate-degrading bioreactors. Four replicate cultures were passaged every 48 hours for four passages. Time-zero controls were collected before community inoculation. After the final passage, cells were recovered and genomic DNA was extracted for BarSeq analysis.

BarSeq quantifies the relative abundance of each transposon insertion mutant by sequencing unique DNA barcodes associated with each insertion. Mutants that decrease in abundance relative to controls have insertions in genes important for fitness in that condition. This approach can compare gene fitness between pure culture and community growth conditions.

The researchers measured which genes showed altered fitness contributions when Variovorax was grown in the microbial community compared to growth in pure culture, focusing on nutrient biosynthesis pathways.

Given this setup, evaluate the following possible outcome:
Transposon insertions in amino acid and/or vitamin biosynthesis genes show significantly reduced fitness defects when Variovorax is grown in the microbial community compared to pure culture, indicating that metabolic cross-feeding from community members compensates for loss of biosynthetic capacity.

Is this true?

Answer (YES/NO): NO